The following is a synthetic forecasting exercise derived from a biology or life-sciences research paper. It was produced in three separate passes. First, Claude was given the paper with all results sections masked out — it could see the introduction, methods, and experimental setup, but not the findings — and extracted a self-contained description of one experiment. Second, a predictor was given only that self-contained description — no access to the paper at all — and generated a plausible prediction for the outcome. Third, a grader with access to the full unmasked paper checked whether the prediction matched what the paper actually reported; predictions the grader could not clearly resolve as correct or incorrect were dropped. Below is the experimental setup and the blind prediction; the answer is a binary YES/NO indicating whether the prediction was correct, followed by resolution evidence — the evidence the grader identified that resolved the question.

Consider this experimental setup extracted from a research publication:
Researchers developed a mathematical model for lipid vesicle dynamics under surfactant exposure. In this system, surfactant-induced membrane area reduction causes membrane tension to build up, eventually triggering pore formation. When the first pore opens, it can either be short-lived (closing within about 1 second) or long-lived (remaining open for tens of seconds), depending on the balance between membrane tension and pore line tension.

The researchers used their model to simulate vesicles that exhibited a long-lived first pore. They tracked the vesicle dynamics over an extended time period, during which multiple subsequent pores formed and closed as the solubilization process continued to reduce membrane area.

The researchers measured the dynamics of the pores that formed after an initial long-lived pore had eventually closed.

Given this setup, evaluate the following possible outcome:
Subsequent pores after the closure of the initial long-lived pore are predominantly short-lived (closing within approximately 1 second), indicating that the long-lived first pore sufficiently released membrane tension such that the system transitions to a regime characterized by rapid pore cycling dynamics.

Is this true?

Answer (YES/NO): YES